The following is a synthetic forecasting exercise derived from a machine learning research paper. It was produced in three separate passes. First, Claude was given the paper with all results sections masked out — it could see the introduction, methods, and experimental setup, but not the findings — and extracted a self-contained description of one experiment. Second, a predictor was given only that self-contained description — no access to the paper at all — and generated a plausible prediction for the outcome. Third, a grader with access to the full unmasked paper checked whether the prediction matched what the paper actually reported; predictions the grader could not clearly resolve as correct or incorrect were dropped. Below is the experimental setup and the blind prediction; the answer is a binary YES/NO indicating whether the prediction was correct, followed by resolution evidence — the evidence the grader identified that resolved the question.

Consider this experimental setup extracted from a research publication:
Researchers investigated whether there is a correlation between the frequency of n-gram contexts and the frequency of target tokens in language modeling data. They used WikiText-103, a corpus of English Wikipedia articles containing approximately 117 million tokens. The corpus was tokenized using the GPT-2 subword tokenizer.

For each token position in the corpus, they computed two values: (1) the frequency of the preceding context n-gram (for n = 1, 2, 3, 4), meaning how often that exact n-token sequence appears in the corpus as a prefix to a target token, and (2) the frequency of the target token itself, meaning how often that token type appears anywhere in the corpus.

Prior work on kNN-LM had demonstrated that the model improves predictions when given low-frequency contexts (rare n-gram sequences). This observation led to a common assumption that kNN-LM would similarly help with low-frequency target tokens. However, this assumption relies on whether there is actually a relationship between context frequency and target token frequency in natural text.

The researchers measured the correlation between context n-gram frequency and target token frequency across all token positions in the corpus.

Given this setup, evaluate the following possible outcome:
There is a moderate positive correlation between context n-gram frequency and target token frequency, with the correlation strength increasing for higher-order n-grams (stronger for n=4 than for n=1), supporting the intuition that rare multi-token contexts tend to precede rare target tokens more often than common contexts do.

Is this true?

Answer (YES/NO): NO